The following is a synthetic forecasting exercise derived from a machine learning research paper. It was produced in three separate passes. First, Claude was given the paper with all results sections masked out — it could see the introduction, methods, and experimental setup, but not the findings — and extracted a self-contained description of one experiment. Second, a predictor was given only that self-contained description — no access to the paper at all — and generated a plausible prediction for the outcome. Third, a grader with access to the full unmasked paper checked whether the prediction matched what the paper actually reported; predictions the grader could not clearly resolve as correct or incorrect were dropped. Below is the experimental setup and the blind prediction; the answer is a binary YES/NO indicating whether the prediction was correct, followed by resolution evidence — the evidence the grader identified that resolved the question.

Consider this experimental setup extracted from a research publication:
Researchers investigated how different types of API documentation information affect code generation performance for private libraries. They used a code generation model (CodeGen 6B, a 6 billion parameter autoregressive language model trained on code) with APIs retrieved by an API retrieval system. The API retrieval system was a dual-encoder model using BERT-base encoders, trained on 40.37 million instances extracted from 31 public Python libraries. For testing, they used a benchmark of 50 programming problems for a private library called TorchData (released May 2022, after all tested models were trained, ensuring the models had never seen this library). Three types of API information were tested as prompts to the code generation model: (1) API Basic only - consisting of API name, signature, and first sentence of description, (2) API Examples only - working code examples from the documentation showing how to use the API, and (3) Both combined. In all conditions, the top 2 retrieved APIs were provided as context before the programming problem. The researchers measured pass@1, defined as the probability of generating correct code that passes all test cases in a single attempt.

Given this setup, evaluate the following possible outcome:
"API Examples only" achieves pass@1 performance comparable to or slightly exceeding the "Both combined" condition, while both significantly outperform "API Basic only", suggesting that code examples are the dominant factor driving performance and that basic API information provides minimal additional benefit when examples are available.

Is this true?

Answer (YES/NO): YES